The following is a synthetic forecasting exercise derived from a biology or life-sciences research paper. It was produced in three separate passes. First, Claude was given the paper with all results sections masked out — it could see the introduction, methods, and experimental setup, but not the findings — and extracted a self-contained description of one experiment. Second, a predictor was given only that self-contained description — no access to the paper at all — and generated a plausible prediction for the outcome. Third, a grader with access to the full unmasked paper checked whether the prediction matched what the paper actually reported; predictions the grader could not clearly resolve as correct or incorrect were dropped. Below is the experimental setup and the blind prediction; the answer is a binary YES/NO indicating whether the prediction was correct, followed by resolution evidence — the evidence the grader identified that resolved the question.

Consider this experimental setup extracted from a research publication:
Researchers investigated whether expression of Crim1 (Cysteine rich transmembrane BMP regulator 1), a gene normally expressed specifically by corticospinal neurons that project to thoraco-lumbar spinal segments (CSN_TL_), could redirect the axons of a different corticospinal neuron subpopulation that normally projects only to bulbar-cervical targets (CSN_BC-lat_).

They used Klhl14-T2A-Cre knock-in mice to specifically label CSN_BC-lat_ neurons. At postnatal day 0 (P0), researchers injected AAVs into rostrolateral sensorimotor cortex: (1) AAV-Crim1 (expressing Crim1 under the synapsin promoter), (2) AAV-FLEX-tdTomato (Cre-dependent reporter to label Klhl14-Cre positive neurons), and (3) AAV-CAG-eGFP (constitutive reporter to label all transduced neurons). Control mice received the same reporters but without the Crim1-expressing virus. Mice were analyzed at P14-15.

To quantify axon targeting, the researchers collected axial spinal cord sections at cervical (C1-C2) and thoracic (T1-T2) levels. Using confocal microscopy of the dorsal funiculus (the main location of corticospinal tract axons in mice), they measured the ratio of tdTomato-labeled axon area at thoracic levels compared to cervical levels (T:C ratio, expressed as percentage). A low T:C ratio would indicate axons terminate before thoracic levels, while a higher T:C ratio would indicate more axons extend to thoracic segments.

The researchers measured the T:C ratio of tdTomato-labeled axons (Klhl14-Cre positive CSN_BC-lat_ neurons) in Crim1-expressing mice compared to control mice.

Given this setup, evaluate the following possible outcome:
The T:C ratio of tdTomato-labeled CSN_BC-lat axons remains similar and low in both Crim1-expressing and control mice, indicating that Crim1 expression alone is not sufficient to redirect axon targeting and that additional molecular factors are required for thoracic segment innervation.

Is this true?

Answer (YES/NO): NO